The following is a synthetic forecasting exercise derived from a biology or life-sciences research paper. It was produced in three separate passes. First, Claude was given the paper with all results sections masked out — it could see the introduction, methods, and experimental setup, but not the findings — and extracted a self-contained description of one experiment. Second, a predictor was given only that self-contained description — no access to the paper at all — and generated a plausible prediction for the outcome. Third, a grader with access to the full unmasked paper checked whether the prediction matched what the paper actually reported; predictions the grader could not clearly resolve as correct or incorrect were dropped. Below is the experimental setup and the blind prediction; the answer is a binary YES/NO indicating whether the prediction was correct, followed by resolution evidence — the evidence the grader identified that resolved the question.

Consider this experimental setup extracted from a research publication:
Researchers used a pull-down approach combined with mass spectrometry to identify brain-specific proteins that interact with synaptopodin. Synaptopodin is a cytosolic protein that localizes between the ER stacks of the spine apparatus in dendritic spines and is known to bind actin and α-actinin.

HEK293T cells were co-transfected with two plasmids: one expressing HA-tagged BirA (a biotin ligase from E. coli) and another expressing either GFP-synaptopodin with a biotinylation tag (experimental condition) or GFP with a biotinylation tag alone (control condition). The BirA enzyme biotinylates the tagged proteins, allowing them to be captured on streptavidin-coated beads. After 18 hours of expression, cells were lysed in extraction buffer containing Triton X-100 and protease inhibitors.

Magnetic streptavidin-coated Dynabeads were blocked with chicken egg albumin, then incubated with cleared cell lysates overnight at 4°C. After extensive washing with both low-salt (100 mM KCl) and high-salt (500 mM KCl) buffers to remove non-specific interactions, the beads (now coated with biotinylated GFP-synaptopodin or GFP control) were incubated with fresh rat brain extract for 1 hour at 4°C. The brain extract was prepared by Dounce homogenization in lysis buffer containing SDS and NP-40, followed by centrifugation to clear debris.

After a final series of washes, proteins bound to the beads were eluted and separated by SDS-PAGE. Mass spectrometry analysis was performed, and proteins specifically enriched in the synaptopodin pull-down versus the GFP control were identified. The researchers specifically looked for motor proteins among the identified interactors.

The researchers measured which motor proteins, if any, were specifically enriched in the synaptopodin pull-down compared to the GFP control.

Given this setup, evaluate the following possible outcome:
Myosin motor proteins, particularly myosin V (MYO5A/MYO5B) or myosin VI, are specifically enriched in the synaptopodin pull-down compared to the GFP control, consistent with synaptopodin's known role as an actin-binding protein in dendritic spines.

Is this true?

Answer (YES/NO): YES